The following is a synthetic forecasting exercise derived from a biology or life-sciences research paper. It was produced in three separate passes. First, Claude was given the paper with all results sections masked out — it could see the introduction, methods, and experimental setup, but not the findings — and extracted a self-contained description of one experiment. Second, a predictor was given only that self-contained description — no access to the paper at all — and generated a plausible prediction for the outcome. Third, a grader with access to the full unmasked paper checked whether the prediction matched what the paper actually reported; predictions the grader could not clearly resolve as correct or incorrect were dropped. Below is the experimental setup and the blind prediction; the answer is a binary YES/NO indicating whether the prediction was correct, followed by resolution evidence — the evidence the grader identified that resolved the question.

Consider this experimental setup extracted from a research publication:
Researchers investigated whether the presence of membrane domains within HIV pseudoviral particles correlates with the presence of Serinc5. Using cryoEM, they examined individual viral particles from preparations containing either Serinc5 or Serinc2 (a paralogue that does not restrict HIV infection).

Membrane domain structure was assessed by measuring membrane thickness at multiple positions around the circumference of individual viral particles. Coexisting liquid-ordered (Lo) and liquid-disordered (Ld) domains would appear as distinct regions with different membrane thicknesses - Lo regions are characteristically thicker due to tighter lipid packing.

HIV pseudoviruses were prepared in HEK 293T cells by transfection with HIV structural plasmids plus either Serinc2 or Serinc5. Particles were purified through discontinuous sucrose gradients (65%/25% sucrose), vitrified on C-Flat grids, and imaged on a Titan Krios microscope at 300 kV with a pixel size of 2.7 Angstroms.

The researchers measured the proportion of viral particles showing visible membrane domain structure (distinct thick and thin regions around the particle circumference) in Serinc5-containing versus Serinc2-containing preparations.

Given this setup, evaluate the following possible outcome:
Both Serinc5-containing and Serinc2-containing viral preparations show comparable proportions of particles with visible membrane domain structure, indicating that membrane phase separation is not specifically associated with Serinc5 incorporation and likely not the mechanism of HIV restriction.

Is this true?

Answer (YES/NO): NO